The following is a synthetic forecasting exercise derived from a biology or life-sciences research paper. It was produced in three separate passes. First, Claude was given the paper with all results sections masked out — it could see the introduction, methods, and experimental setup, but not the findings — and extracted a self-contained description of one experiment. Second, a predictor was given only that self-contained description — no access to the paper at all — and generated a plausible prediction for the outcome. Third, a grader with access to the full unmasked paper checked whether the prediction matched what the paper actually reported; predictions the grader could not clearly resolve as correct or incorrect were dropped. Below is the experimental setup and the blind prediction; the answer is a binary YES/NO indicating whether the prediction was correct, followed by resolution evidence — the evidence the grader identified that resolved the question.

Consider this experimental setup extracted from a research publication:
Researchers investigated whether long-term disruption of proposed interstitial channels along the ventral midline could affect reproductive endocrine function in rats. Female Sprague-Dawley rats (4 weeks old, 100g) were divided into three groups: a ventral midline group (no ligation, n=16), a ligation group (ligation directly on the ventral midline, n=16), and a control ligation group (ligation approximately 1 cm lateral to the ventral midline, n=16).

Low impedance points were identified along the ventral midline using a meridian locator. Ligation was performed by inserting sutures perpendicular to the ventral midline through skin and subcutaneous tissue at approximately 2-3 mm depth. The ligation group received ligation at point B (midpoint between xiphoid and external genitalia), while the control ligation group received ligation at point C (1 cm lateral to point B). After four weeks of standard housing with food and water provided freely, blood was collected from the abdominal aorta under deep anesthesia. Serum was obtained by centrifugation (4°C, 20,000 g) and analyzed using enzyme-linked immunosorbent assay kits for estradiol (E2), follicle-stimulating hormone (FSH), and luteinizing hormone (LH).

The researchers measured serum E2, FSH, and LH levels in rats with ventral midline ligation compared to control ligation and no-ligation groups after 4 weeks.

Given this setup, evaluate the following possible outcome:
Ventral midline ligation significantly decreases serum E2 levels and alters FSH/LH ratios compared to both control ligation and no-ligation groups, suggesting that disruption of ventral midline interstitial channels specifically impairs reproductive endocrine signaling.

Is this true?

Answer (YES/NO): NO